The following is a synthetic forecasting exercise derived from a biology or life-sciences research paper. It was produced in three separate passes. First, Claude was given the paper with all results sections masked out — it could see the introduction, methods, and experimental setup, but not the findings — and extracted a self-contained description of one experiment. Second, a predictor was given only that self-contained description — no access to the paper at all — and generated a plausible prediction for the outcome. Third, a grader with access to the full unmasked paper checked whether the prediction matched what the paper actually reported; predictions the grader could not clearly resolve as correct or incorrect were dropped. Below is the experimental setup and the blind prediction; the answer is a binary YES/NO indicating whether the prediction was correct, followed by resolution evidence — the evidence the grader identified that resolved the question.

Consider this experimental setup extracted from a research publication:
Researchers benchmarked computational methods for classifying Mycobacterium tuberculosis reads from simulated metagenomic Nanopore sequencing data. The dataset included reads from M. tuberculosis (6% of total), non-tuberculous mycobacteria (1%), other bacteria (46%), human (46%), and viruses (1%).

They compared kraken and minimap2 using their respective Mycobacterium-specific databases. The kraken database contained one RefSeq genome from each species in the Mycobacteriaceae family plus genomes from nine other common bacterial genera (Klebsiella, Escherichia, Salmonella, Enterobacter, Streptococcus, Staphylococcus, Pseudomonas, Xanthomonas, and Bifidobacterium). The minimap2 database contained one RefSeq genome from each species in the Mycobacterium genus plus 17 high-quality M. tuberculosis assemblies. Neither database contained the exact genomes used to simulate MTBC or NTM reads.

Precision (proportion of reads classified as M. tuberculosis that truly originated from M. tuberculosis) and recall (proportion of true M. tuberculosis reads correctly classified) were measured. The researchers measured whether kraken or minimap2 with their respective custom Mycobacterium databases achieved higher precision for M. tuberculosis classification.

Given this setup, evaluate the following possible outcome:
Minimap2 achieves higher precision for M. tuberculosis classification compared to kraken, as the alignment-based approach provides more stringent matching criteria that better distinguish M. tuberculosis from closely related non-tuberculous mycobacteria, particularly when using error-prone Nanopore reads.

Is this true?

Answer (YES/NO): NO